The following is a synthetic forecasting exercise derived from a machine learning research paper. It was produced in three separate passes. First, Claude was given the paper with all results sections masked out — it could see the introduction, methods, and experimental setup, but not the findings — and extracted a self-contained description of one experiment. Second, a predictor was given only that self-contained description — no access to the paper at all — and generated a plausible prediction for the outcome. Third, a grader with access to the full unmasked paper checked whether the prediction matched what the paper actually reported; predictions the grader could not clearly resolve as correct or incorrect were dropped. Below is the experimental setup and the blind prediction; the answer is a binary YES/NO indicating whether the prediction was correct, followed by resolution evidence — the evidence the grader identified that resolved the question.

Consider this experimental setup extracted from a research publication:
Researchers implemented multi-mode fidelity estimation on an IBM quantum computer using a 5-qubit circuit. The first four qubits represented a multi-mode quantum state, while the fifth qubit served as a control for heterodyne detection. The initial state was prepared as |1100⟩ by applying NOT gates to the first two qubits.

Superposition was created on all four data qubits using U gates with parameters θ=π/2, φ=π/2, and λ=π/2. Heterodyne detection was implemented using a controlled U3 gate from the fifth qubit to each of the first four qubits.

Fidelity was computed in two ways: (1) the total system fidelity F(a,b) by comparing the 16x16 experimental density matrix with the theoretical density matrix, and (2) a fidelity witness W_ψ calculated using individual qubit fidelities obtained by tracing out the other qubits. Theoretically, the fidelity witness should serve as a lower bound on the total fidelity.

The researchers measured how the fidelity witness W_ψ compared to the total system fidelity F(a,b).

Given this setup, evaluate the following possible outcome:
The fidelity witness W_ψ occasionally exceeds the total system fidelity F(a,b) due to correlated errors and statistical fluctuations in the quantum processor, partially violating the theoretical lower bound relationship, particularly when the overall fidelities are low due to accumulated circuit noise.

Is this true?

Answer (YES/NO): NO